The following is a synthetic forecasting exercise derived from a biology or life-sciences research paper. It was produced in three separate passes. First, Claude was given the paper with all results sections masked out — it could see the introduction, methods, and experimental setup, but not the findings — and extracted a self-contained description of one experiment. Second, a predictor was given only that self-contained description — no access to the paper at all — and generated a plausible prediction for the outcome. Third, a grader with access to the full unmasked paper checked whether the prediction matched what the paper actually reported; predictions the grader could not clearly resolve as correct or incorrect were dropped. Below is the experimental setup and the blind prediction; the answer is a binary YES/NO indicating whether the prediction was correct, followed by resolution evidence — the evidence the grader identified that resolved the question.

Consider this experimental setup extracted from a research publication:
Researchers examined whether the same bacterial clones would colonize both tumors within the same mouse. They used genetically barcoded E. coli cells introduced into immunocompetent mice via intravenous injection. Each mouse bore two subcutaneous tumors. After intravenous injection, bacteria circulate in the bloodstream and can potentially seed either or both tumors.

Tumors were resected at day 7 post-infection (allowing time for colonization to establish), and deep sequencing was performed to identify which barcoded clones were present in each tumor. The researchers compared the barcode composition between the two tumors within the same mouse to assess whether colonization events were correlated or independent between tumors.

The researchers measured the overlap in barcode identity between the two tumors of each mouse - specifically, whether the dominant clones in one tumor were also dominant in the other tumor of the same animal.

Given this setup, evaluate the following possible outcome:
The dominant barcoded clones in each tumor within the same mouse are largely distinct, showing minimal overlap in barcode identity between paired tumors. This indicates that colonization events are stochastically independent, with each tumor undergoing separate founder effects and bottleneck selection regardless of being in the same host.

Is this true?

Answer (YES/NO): NO